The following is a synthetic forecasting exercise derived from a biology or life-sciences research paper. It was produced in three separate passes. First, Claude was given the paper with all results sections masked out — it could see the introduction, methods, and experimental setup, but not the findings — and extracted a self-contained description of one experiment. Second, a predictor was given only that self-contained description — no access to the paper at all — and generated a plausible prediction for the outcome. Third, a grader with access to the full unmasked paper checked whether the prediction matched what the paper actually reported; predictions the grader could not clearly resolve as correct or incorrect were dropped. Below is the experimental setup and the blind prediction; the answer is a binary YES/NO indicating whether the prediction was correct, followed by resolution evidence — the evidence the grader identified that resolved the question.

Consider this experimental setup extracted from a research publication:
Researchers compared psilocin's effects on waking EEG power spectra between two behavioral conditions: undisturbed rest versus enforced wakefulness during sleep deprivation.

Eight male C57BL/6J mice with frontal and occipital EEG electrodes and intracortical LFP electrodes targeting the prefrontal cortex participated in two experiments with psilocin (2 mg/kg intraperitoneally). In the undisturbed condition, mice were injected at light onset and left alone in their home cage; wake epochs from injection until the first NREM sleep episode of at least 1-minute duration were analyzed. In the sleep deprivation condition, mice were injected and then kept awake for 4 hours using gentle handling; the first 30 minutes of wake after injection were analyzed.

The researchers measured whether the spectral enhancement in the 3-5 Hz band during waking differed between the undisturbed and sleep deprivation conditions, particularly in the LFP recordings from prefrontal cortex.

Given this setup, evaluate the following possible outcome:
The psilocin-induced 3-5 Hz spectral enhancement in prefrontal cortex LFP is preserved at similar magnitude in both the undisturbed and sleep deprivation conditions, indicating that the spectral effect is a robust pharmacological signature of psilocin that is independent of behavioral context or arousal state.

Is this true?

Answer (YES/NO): NO